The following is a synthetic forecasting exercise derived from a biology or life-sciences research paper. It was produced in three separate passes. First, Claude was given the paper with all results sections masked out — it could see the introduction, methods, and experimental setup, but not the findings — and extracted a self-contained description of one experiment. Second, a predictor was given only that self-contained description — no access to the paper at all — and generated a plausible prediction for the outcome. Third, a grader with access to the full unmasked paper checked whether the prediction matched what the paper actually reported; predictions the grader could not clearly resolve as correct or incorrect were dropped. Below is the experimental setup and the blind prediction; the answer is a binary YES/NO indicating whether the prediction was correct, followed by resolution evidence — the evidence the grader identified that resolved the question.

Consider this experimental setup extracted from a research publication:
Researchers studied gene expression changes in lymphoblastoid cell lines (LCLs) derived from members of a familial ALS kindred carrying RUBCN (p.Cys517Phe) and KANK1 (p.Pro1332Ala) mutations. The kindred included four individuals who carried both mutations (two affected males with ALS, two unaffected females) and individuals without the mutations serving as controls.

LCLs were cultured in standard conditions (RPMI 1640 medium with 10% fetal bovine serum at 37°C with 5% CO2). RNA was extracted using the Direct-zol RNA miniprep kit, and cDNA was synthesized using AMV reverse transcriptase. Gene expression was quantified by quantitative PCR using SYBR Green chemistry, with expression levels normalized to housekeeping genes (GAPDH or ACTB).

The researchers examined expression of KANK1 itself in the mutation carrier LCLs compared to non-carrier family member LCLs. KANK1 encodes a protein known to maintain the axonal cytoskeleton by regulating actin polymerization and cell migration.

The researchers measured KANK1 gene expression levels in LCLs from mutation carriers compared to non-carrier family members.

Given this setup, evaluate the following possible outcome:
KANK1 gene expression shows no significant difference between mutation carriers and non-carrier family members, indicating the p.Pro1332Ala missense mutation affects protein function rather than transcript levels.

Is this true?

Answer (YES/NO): NO